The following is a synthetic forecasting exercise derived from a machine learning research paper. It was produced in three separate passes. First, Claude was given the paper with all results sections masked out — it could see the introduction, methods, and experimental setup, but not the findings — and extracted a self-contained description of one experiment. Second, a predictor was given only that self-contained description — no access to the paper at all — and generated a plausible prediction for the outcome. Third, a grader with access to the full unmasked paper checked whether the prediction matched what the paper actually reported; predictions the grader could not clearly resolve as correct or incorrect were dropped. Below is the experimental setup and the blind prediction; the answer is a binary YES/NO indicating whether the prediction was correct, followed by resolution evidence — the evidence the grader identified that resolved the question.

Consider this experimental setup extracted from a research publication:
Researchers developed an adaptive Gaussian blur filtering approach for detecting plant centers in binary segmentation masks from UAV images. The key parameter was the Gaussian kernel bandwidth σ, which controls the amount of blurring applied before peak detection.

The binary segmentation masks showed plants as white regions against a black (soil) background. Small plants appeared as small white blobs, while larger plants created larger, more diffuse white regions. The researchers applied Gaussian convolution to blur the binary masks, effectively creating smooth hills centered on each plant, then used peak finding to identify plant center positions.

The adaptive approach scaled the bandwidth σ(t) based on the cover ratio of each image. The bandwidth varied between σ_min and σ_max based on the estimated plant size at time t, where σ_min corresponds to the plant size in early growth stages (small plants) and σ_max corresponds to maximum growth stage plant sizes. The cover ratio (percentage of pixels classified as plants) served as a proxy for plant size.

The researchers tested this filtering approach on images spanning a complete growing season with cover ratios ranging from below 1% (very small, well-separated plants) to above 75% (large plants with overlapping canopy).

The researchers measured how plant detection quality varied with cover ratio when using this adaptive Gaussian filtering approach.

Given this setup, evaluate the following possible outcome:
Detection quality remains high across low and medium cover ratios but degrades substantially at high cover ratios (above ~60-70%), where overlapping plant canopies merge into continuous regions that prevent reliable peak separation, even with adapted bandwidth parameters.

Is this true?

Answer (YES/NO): NO